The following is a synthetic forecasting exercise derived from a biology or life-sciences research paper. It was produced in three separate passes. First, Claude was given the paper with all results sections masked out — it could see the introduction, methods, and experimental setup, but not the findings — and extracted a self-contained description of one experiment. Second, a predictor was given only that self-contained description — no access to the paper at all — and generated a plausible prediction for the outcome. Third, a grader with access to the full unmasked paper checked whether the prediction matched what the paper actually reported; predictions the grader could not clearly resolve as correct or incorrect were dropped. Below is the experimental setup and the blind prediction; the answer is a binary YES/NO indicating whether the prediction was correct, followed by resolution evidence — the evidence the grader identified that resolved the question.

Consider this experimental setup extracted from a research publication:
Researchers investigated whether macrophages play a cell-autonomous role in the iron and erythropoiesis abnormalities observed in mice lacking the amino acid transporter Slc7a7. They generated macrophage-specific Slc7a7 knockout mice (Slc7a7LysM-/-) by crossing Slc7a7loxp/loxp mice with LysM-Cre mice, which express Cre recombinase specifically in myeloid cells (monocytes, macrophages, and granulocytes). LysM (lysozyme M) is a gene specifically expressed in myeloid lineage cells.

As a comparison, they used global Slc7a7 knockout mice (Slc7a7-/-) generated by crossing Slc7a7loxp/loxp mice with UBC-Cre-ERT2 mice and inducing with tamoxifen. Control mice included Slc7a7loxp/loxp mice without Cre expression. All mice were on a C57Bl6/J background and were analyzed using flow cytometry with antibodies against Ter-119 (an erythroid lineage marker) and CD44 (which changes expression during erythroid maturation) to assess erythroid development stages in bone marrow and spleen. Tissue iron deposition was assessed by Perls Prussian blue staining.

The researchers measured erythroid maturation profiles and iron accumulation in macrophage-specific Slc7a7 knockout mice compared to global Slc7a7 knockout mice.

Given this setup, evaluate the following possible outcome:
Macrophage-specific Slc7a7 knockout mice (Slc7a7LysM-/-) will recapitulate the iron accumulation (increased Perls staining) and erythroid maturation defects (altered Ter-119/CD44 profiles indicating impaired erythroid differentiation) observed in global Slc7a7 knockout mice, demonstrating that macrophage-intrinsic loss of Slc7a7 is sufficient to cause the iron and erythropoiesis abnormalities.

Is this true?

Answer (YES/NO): NO